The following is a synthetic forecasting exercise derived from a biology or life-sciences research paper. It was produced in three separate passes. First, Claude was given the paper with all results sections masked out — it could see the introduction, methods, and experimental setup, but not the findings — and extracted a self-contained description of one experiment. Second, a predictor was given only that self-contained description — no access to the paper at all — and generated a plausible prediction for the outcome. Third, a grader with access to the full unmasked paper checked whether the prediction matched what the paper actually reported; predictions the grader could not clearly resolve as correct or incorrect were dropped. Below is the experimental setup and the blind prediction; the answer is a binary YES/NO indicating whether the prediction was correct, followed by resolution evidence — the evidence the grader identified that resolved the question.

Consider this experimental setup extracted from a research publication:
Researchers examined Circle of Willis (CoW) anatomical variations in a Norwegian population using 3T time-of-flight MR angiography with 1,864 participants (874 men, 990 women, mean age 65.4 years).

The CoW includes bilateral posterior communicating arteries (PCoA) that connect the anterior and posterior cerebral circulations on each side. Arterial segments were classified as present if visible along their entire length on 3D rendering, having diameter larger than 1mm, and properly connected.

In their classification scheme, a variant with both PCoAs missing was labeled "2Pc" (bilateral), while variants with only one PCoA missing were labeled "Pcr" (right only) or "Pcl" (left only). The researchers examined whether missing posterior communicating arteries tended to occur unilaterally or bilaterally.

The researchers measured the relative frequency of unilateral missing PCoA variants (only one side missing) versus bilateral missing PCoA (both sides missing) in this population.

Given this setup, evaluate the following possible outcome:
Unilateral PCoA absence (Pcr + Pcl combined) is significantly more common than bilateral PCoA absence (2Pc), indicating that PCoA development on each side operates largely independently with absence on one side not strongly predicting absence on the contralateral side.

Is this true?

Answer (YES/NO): NO